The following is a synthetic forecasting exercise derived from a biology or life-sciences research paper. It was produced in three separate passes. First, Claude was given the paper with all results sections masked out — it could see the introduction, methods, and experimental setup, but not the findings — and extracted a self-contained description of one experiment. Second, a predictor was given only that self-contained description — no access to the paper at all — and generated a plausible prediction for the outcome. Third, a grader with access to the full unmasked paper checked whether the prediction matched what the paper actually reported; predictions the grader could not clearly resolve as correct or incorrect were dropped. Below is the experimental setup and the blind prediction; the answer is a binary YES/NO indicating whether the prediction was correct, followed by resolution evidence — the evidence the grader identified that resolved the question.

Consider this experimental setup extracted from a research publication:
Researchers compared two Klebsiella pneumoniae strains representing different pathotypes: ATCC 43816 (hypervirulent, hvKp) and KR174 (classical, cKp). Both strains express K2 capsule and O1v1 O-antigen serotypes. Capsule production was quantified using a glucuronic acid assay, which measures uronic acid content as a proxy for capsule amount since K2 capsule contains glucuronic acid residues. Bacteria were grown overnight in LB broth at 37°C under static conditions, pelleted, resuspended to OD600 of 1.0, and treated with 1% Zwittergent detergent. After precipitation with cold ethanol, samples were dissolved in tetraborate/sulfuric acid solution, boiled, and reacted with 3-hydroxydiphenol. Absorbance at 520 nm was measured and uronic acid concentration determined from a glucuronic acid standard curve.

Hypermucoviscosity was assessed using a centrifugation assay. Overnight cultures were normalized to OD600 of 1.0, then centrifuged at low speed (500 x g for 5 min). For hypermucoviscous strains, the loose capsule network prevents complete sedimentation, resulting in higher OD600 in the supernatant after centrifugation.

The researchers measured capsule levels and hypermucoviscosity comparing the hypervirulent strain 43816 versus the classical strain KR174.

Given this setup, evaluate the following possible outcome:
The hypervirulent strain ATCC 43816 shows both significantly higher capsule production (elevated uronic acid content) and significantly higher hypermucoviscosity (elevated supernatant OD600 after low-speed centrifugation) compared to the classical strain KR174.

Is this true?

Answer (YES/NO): YES